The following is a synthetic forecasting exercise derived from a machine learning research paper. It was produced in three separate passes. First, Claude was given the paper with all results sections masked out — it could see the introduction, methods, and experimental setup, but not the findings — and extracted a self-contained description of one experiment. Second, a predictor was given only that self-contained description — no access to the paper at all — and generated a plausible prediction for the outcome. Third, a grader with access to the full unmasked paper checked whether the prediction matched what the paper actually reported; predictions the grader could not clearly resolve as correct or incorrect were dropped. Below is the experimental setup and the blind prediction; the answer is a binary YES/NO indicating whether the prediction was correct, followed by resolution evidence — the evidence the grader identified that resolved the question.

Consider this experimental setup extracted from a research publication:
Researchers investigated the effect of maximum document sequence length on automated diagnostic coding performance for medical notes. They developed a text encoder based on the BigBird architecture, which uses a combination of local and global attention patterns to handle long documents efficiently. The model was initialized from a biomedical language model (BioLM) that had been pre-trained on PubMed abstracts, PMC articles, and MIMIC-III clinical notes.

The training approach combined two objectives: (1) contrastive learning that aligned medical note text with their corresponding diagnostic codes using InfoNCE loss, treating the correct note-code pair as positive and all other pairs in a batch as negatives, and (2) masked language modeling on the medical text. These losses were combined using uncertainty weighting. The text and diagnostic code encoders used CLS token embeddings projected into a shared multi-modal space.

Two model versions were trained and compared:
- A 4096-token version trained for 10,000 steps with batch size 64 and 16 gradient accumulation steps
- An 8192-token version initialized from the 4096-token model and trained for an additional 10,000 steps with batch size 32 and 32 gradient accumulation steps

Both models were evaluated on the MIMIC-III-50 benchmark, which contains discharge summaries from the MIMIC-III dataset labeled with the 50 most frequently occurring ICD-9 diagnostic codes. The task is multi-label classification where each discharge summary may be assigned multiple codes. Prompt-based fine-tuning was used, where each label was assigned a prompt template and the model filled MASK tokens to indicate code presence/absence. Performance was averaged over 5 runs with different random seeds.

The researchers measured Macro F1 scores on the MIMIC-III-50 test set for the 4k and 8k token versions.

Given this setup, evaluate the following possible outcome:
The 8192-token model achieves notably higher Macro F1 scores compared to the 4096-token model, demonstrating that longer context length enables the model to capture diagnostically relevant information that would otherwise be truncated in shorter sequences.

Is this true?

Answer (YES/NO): YES